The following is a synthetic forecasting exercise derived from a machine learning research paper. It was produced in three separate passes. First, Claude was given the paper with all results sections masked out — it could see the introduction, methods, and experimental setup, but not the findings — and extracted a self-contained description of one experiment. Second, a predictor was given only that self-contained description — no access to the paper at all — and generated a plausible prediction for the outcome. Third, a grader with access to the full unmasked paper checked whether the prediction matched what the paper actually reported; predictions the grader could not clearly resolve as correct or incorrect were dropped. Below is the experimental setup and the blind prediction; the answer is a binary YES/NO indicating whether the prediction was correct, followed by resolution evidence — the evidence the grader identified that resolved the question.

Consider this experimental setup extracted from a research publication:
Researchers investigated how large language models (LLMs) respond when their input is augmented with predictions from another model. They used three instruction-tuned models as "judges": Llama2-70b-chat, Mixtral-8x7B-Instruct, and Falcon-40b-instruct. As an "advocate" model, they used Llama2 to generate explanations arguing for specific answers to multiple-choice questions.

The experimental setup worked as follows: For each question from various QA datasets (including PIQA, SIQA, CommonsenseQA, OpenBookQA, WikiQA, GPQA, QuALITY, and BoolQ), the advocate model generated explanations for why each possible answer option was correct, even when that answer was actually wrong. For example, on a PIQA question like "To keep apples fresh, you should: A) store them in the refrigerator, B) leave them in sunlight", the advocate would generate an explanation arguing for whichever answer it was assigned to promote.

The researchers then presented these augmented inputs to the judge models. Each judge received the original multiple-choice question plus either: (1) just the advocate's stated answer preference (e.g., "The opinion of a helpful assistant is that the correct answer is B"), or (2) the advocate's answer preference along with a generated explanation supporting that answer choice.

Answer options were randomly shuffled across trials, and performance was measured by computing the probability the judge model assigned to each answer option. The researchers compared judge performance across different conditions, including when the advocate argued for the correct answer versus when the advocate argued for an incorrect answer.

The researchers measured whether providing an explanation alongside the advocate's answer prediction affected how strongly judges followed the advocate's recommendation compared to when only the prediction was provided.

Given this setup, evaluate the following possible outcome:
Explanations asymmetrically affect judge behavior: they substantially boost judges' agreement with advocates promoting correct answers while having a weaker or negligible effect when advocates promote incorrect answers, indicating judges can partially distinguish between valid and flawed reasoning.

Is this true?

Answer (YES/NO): NO